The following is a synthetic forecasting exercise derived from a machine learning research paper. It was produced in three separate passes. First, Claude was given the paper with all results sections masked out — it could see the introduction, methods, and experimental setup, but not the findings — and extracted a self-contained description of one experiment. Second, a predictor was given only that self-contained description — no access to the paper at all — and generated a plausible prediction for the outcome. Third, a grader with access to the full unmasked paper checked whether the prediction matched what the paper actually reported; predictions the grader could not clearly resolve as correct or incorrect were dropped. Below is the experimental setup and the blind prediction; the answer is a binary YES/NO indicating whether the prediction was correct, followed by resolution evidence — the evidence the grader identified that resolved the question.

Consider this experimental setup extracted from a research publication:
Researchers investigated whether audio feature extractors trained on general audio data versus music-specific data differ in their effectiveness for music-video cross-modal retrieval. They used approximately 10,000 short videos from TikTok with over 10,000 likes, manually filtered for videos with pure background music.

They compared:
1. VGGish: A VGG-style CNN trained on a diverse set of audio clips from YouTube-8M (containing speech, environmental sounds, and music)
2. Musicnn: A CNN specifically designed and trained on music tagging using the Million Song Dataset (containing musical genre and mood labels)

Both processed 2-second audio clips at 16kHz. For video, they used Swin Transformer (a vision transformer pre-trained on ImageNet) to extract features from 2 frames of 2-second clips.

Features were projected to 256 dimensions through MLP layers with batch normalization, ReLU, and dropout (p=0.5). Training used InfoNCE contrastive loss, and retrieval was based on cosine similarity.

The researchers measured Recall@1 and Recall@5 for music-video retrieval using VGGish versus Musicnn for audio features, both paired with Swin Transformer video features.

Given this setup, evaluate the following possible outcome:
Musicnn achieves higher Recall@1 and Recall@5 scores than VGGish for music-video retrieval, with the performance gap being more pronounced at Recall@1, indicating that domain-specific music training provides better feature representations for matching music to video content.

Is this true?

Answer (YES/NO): NO